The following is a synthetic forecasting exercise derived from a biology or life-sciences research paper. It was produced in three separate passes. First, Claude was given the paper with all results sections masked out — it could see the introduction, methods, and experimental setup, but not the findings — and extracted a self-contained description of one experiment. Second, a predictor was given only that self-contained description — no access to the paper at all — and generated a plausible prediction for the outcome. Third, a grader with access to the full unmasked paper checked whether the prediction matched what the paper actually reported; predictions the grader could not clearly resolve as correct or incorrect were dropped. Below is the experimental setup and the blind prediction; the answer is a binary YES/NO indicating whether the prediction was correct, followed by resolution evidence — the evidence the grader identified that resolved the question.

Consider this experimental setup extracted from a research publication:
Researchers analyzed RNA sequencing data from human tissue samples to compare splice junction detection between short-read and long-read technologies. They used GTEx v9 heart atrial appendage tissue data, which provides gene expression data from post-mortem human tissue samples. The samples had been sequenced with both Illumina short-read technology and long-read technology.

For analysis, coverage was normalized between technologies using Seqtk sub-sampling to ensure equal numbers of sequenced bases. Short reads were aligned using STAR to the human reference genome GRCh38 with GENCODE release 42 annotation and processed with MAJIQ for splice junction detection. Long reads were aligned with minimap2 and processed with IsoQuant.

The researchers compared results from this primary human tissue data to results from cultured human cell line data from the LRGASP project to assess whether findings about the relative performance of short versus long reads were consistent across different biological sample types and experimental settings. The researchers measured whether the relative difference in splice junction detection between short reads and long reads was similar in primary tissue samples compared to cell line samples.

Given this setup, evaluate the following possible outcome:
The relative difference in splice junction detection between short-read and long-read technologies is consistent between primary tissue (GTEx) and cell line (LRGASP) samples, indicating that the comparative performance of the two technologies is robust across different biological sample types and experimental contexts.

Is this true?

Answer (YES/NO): YES